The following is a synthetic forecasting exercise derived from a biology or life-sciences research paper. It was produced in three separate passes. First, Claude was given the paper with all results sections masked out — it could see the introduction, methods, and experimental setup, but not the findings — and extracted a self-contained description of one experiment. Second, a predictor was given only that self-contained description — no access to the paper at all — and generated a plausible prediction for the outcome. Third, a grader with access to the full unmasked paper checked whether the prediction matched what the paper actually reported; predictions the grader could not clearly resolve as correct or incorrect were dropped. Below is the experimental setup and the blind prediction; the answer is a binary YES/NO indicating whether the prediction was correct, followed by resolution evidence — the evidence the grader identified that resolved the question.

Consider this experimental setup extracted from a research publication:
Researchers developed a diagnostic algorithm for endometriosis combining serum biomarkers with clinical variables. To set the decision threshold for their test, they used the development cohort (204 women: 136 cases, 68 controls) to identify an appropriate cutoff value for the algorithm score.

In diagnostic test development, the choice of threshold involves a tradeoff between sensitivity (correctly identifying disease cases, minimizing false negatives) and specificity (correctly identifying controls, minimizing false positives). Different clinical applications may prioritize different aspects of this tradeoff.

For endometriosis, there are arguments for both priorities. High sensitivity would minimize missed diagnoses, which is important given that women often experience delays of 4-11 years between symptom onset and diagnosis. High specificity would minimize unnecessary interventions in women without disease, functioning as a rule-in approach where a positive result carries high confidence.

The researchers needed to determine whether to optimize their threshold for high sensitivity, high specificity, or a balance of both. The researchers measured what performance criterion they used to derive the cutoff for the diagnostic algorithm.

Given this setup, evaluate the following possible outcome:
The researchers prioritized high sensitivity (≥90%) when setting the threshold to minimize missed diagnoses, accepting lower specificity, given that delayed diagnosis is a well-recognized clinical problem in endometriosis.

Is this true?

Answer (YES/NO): NO